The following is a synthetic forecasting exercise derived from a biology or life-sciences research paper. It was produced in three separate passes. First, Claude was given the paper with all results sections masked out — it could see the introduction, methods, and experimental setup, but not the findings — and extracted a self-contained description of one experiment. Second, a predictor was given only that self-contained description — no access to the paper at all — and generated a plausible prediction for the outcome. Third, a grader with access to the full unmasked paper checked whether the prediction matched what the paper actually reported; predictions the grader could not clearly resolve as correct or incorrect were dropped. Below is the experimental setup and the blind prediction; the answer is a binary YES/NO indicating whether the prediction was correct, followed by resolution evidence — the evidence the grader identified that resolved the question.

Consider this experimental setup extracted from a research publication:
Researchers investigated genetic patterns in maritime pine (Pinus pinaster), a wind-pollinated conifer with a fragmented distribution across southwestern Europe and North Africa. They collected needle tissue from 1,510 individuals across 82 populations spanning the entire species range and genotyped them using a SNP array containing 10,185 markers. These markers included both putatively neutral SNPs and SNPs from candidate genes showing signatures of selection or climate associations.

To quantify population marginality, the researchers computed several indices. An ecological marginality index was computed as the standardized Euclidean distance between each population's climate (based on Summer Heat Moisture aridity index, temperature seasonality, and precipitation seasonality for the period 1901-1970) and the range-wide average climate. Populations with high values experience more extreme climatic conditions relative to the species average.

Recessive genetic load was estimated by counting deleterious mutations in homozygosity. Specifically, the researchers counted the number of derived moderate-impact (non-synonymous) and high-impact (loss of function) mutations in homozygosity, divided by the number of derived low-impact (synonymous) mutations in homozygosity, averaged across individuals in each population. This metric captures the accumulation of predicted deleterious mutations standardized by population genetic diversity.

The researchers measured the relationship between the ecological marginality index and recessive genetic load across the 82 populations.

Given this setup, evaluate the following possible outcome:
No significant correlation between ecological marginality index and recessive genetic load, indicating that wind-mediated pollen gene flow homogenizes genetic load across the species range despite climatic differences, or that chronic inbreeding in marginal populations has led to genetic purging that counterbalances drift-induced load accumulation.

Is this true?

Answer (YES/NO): YES